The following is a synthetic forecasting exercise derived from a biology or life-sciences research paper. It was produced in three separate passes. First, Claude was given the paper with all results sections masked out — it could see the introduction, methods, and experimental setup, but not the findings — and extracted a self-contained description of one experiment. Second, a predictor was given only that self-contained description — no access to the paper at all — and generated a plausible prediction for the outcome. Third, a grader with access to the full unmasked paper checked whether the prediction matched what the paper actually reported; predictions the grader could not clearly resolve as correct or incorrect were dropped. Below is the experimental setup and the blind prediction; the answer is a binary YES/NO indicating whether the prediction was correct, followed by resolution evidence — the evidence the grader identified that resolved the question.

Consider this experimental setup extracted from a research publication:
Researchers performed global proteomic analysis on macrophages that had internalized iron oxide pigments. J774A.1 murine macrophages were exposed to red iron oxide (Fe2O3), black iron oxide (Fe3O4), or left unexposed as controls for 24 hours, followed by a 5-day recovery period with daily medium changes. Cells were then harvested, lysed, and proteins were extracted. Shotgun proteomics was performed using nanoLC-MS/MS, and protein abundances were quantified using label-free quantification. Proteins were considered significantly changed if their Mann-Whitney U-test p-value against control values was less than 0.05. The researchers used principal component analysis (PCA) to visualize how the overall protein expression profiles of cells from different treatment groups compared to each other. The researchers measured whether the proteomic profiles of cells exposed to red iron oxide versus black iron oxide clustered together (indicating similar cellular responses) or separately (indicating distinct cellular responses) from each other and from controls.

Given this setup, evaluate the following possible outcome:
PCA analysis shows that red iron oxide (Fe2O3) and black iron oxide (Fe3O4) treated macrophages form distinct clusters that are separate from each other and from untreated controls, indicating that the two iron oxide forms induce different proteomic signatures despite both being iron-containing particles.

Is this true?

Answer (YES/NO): YES